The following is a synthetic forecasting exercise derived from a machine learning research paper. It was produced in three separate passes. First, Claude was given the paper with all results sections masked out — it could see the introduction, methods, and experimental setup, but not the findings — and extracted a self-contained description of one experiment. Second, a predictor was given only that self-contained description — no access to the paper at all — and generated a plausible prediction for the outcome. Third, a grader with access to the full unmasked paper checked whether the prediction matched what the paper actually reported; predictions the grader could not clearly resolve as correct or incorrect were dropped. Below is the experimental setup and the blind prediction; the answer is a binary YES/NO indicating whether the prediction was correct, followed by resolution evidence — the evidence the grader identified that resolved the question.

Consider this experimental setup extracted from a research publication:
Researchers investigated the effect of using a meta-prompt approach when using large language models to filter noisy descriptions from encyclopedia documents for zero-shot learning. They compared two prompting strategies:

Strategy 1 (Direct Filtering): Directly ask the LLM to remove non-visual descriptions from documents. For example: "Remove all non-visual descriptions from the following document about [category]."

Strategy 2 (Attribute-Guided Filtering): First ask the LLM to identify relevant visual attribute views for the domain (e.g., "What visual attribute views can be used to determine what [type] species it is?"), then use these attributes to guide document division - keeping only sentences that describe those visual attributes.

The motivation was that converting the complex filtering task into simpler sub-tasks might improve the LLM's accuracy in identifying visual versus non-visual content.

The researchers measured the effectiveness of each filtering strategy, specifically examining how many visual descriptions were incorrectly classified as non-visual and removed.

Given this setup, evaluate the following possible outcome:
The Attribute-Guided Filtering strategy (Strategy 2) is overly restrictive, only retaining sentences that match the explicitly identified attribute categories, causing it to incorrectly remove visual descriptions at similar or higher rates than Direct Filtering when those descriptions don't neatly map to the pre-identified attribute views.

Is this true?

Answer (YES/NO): NO